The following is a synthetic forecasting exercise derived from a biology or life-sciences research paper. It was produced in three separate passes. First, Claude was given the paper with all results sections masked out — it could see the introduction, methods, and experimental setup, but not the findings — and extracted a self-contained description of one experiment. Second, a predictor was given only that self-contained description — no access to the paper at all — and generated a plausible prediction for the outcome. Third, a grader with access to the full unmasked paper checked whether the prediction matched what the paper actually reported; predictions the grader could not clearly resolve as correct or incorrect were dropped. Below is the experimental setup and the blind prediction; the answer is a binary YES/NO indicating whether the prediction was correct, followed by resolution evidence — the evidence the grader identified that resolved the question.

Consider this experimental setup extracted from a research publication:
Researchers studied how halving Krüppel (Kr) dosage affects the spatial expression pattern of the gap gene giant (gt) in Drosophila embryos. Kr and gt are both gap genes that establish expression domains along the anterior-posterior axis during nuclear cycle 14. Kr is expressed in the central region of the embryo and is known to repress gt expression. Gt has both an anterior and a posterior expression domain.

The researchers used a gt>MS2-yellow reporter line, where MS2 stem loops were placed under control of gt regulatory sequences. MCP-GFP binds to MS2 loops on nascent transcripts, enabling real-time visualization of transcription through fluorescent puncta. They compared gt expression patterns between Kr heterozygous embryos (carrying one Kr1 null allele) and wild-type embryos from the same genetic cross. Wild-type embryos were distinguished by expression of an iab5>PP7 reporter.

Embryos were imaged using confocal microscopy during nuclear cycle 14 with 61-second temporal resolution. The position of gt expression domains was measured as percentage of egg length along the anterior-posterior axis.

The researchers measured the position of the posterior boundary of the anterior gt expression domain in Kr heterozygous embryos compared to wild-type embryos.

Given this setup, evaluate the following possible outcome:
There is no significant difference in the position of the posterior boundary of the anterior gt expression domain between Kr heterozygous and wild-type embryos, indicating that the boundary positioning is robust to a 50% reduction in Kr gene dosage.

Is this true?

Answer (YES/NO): YES